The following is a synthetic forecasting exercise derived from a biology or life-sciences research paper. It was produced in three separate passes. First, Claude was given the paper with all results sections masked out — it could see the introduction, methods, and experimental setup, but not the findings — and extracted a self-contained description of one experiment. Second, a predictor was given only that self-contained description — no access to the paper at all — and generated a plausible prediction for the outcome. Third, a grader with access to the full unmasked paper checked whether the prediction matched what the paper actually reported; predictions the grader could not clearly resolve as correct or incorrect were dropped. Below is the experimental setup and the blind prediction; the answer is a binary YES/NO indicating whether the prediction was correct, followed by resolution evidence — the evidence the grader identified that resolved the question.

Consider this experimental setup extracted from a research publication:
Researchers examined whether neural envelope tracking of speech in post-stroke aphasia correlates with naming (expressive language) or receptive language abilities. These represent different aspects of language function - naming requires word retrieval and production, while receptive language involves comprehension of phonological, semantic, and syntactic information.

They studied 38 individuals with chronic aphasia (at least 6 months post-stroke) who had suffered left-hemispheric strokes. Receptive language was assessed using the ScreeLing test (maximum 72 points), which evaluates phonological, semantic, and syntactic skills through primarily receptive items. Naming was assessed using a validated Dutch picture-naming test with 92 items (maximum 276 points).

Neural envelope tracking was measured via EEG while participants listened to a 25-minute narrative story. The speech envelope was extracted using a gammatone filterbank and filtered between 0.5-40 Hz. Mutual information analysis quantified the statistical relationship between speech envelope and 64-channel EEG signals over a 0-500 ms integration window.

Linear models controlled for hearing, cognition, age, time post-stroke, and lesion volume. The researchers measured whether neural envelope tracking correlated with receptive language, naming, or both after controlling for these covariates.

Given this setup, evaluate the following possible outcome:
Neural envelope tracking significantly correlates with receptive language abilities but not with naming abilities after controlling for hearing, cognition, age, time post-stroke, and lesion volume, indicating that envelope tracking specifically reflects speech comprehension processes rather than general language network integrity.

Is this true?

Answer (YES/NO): NO